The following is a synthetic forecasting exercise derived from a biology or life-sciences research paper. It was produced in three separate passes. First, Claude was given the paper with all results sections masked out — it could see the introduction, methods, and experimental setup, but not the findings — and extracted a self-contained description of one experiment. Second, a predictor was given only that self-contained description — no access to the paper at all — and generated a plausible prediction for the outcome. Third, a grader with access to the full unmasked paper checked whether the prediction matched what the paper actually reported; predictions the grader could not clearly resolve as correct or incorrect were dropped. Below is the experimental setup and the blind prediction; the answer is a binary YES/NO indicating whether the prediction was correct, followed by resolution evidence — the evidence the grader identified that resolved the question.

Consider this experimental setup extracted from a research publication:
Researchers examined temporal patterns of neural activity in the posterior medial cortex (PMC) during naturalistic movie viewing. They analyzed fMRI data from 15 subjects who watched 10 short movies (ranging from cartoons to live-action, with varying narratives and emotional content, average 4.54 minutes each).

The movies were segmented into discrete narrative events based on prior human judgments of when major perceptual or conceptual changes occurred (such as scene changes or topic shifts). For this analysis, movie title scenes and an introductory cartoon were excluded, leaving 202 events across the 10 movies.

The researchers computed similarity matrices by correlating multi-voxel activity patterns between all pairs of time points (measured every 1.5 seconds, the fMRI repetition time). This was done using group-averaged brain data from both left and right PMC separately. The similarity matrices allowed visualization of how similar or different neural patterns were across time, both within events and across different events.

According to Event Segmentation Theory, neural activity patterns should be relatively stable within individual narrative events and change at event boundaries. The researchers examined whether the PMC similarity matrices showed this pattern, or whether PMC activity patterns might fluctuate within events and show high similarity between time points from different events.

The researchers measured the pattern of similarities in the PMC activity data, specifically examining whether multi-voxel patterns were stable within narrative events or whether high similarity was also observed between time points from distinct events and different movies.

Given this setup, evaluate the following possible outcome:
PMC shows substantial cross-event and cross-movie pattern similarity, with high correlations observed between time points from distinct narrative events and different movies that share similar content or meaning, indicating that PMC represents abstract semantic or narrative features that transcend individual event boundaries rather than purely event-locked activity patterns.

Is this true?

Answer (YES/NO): YES